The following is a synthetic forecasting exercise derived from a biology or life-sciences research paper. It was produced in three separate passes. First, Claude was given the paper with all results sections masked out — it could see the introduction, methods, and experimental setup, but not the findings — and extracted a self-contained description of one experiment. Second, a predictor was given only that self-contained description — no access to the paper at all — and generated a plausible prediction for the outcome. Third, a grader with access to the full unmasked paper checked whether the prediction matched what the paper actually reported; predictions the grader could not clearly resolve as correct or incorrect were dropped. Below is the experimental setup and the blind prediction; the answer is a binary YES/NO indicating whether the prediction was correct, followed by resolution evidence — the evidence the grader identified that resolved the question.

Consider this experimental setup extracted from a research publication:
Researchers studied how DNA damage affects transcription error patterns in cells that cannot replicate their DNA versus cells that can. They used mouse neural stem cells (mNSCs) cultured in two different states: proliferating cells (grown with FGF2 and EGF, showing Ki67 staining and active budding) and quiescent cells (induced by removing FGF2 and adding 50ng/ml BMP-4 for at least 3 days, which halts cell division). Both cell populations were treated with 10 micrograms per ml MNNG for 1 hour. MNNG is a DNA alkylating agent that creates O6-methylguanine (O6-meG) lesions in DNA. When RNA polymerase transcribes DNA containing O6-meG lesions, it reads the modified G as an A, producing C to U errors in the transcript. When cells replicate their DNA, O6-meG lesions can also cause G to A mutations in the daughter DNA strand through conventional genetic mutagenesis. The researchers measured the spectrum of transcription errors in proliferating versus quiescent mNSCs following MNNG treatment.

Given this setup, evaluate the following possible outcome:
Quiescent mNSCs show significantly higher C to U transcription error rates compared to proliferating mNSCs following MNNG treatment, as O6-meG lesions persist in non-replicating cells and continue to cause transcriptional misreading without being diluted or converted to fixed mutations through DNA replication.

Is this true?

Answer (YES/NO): NO